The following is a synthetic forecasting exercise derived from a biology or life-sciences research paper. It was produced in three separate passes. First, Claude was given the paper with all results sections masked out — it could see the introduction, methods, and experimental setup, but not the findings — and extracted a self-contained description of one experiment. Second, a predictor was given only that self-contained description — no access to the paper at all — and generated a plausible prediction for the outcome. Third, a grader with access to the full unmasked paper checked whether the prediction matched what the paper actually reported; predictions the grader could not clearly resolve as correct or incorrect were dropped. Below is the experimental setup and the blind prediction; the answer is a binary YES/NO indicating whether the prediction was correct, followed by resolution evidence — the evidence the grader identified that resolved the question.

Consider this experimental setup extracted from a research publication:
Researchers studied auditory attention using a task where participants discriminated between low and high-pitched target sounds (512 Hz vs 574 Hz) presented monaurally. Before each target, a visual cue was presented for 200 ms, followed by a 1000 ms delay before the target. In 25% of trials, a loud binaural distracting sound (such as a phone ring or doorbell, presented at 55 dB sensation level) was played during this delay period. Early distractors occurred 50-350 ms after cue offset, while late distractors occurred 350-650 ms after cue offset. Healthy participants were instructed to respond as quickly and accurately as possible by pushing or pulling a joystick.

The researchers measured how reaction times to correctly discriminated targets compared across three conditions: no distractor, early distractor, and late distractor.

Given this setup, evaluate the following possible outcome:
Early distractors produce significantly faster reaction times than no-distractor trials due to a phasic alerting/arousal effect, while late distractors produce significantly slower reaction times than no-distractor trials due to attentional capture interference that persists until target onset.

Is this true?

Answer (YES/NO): YES